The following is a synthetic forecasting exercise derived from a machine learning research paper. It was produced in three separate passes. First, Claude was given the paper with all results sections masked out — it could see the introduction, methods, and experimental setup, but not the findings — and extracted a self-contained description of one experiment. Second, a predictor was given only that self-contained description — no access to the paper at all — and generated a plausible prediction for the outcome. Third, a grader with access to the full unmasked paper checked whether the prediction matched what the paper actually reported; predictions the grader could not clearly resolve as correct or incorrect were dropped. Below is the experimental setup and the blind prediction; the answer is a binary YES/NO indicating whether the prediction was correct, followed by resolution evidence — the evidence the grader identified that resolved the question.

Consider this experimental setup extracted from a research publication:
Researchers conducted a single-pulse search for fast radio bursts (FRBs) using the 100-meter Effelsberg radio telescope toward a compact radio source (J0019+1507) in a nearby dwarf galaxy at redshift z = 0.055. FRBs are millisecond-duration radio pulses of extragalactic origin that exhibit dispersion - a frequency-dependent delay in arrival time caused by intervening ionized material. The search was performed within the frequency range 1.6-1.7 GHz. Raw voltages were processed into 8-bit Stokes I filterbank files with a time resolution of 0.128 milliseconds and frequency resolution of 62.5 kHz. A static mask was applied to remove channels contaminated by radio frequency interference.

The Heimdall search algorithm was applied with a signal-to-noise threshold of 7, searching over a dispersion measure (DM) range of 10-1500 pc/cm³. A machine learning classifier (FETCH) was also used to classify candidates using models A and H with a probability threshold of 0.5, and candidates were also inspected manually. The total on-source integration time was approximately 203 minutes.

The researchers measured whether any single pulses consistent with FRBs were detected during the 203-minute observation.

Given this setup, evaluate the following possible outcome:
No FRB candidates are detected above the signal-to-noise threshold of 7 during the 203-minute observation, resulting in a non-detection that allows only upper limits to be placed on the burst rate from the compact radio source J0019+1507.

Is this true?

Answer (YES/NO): YES